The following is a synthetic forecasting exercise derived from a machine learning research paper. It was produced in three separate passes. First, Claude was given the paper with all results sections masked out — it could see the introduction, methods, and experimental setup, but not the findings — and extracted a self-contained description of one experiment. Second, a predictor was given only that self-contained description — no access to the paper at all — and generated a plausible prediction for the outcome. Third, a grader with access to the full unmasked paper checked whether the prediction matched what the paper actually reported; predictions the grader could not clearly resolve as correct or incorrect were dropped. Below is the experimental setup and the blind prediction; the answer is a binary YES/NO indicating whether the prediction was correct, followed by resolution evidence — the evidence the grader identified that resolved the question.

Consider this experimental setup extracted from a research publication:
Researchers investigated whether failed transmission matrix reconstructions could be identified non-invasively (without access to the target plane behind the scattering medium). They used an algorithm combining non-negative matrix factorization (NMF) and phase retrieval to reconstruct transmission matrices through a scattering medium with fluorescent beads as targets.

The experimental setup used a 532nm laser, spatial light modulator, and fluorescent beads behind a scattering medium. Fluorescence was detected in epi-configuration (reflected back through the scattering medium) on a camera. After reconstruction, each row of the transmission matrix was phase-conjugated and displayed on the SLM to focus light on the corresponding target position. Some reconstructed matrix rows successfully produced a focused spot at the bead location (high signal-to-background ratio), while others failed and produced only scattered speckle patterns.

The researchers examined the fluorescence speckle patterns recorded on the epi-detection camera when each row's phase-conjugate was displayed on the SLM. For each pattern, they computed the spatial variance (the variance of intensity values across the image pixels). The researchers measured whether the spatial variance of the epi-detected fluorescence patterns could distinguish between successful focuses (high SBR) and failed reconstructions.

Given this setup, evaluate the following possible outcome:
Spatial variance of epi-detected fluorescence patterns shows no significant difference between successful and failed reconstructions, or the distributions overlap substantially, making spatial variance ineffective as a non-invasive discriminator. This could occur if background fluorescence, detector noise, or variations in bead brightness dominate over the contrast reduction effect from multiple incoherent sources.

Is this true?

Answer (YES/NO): NO